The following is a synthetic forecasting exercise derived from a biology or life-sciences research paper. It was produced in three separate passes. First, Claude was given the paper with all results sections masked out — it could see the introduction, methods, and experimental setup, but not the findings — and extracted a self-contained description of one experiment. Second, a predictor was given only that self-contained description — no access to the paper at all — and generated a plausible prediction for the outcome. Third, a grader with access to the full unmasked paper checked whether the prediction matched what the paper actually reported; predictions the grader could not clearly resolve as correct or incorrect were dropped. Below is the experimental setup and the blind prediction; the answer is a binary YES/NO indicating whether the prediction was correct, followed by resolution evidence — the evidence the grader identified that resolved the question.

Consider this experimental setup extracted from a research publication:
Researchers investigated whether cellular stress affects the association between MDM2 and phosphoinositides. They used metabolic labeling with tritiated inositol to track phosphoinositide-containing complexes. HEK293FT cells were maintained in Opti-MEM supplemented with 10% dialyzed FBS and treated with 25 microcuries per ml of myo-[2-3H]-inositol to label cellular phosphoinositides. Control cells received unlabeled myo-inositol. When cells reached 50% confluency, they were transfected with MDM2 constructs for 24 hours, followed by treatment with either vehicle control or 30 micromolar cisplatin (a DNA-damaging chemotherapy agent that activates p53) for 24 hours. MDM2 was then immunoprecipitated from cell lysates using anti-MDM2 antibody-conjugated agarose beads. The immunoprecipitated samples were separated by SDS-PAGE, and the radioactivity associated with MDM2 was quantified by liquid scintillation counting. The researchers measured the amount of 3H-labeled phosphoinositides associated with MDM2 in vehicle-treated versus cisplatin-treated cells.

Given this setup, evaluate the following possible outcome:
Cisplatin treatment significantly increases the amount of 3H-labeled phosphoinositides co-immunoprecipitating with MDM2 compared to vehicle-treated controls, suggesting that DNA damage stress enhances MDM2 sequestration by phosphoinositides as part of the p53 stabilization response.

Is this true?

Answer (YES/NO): YES